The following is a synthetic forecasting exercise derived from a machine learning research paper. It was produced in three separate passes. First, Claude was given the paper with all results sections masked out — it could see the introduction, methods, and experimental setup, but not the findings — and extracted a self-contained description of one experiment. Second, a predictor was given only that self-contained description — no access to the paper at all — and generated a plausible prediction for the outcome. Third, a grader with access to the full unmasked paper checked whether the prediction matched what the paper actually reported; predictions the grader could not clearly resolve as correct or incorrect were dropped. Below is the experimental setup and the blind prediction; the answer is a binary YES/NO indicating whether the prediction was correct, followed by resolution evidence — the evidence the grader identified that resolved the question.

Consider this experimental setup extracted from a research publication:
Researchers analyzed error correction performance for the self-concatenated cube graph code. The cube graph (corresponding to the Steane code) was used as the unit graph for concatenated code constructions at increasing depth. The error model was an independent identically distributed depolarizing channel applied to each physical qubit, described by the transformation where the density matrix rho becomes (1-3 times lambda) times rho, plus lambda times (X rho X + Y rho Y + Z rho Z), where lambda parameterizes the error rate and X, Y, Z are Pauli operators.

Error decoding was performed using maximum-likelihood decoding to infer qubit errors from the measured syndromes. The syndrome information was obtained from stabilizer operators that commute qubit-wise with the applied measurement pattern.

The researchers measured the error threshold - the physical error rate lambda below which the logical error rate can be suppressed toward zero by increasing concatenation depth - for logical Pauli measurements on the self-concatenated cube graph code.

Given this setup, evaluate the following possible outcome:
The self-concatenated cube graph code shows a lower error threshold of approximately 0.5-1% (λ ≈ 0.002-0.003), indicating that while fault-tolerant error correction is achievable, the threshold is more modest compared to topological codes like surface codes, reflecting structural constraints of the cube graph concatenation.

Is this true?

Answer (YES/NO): NO